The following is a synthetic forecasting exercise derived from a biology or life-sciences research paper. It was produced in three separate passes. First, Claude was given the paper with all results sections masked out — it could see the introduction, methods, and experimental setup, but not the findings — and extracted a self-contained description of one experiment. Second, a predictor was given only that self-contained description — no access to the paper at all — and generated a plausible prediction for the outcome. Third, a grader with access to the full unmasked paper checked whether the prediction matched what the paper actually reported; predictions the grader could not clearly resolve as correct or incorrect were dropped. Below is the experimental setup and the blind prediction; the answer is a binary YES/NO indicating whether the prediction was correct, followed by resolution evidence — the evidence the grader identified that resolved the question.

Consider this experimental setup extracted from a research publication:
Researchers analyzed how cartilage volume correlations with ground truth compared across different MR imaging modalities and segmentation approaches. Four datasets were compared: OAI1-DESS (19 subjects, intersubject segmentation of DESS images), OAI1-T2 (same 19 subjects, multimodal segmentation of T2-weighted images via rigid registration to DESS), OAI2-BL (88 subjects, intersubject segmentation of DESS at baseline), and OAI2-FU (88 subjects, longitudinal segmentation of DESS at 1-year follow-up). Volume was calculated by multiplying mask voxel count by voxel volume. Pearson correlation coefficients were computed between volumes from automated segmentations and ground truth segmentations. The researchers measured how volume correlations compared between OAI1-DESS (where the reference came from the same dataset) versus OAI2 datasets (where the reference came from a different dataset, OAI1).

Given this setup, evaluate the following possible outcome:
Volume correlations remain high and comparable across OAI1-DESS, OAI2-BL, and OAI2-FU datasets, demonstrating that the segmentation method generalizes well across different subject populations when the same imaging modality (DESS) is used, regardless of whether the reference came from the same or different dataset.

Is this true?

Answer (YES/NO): NO